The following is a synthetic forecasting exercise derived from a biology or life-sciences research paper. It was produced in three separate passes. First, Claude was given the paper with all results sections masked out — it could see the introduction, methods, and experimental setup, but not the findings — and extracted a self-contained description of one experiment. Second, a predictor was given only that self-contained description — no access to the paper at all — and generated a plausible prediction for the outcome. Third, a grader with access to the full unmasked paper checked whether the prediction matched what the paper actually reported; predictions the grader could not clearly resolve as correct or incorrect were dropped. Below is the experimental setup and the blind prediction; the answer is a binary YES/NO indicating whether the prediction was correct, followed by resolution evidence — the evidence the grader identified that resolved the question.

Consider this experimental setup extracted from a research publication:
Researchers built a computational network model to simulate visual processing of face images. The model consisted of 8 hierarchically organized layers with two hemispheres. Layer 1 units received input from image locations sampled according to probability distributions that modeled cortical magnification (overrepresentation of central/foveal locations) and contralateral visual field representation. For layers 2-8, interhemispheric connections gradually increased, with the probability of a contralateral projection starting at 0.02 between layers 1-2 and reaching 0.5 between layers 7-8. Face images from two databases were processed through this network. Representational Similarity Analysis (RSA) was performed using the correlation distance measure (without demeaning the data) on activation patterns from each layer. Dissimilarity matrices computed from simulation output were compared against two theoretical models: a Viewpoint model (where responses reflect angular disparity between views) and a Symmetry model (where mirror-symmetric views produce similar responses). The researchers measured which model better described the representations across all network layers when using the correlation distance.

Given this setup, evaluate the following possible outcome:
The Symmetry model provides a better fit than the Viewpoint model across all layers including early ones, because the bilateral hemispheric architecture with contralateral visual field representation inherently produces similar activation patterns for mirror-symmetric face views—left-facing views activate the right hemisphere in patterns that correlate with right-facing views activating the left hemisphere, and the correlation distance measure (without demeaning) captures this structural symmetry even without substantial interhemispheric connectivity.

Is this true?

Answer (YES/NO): NO